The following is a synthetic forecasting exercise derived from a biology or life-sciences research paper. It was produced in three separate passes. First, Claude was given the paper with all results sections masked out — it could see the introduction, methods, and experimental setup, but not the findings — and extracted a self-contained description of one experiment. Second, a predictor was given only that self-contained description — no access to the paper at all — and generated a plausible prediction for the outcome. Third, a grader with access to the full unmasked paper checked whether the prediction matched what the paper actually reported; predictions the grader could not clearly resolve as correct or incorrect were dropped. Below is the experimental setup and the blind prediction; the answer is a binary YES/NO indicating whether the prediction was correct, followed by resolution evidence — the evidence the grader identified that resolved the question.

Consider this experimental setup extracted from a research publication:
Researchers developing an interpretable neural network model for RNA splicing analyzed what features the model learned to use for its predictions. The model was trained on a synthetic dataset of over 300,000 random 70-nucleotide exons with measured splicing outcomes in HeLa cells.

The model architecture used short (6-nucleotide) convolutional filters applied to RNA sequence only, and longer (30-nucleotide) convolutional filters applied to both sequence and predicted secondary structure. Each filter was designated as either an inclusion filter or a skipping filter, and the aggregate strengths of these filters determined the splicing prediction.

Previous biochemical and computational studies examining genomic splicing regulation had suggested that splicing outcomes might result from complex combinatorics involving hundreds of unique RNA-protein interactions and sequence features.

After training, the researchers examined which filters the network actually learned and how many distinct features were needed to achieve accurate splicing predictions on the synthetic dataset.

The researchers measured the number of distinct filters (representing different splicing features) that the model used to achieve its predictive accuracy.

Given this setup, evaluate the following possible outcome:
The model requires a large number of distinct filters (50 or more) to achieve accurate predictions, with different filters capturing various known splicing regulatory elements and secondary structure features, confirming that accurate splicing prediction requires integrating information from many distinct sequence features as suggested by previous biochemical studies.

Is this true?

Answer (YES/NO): NO